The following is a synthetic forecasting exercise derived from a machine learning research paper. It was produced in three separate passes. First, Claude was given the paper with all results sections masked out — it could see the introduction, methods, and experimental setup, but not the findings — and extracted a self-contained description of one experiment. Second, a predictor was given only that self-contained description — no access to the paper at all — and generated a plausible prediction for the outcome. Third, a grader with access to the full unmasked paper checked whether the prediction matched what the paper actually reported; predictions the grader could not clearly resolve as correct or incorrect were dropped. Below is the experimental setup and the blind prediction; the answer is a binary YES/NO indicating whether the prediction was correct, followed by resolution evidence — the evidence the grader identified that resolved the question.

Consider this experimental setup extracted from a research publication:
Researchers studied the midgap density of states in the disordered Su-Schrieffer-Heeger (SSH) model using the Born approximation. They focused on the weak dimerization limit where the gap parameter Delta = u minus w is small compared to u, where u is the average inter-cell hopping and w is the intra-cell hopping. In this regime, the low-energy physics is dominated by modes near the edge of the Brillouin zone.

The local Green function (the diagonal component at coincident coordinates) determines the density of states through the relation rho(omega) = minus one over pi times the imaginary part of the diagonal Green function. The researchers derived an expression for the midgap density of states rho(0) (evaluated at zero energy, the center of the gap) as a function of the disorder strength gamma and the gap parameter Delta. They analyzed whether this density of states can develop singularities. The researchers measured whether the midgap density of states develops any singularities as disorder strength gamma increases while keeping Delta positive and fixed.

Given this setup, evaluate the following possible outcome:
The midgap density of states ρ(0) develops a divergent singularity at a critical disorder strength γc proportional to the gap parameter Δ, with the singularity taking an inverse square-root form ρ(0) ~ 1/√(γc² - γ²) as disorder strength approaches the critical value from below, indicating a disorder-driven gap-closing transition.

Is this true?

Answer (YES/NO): NO